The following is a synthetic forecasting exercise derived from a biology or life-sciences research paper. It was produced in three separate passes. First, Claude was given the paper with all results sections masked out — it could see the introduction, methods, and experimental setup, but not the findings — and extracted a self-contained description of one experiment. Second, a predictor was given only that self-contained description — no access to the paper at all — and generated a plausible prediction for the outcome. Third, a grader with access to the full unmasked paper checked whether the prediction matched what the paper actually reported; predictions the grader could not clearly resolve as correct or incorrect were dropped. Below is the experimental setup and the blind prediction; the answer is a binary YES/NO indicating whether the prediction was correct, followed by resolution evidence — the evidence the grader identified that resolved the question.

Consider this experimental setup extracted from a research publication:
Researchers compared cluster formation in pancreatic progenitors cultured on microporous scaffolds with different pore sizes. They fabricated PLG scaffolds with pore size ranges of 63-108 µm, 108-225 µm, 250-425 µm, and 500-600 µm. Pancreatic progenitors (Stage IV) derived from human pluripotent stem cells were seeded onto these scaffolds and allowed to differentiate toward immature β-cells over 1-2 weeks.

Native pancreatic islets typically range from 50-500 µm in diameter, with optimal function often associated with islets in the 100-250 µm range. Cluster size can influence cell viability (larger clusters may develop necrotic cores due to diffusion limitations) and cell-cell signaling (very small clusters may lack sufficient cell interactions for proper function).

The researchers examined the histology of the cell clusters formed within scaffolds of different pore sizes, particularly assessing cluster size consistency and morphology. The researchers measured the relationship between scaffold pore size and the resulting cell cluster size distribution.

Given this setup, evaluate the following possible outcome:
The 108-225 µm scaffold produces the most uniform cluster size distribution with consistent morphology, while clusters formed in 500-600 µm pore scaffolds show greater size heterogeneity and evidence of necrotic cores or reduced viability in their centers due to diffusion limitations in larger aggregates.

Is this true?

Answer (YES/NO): NO